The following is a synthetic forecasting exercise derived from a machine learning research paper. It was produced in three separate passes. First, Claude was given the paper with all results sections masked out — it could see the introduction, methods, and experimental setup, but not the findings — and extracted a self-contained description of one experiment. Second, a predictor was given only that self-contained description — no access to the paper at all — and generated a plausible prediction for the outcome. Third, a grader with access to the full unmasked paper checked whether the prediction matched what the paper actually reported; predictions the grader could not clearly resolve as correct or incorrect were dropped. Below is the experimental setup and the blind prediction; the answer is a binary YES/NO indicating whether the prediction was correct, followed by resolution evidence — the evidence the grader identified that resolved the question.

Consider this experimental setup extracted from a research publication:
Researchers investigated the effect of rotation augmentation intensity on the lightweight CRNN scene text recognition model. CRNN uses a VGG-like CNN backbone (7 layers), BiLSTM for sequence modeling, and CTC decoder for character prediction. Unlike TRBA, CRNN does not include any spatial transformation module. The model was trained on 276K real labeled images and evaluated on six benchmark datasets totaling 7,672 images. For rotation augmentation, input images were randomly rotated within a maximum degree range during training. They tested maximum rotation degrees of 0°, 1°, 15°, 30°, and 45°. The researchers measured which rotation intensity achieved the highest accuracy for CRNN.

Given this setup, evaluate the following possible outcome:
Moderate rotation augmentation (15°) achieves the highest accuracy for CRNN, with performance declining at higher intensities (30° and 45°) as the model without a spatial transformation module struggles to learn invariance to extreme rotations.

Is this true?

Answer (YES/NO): YES